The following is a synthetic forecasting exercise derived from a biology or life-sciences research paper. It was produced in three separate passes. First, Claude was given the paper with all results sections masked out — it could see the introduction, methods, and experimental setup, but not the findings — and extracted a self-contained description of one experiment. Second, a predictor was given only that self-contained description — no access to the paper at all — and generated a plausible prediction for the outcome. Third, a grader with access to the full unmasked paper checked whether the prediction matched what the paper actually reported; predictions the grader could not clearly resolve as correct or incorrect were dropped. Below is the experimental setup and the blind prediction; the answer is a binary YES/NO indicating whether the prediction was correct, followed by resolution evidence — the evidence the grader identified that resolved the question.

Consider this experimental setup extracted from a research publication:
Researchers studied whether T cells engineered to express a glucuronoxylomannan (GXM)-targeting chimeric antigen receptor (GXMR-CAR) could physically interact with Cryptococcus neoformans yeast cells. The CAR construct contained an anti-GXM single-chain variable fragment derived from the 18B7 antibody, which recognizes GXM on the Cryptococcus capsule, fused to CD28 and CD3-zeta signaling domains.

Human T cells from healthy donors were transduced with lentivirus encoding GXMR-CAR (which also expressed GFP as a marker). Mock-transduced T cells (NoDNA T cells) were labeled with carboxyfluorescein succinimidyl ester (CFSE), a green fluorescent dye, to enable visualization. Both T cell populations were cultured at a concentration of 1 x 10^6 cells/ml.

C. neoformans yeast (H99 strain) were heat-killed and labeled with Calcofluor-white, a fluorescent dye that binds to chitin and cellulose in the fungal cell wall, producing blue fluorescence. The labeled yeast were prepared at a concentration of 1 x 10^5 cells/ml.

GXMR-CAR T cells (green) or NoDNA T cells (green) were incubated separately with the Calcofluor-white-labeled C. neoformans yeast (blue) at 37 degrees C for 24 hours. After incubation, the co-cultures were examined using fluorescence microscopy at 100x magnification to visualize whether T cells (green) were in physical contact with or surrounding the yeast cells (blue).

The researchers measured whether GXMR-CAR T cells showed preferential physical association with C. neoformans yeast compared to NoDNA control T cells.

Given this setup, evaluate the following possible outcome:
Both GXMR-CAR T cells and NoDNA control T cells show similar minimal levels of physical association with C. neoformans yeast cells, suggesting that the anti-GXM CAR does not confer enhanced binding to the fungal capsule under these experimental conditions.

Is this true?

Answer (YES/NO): NO